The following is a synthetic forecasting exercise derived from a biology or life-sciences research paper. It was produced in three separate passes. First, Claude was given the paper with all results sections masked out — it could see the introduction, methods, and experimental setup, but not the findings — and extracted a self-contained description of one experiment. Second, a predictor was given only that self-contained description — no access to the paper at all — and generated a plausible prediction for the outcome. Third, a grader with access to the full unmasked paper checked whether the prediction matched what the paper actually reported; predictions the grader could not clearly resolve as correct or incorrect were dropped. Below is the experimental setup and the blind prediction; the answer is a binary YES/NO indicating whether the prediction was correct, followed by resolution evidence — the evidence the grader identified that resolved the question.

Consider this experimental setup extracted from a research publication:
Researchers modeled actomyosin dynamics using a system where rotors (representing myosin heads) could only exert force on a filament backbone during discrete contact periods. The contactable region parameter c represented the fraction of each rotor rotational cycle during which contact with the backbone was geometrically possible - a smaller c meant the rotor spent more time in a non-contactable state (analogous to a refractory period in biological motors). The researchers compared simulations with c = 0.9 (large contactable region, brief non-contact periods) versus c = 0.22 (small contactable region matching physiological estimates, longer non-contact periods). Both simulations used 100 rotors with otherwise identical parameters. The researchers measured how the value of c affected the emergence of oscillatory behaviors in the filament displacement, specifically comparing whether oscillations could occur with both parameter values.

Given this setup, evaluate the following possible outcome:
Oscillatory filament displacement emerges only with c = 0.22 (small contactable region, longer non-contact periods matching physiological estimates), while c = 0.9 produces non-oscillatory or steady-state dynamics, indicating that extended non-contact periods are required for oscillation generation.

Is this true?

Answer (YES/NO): NO